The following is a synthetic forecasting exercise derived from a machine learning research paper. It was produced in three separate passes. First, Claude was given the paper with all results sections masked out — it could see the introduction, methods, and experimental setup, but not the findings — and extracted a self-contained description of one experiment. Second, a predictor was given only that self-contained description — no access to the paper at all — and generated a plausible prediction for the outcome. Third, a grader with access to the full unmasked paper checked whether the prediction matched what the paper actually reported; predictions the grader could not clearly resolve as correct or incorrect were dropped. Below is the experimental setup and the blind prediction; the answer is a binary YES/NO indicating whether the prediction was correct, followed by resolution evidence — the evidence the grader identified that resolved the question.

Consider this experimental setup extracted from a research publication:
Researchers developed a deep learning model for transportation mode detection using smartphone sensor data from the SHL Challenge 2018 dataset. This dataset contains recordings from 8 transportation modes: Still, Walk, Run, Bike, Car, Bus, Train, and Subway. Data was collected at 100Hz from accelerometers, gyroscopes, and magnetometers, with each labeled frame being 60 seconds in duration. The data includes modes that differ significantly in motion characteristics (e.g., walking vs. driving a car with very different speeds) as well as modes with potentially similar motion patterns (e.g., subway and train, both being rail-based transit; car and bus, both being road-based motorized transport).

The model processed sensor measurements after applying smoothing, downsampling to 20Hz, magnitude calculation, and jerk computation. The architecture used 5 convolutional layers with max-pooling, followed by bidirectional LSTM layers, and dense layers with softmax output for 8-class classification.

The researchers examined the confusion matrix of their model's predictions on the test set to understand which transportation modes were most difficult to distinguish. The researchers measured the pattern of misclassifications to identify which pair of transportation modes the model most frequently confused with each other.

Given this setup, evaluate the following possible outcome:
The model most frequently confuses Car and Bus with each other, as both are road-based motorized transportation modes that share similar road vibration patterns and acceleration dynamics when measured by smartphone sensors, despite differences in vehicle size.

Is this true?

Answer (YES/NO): NO